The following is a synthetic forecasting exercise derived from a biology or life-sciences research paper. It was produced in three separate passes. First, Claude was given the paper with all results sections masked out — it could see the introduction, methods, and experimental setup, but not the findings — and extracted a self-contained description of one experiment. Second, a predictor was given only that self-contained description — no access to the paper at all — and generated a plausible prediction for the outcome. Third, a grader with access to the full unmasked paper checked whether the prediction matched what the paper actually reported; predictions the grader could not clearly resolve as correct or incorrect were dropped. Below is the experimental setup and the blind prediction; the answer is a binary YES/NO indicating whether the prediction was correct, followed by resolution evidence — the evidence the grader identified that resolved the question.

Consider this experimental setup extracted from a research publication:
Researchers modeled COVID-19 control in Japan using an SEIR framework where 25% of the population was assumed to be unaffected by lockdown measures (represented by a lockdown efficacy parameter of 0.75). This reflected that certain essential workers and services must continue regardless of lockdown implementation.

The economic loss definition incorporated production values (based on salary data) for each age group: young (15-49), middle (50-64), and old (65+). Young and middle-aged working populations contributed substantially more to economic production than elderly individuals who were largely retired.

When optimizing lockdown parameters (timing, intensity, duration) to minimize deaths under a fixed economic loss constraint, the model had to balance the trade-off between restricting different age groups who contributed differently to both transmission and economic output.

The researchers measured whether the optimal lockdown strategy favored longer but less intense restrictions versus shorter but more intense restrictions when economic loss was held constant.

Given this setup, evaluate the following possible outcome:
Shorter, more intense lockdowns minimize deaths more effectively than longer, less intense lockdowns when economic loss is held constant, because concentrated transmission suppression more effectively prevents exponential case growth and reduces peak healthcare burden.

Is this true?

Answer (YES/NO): YES